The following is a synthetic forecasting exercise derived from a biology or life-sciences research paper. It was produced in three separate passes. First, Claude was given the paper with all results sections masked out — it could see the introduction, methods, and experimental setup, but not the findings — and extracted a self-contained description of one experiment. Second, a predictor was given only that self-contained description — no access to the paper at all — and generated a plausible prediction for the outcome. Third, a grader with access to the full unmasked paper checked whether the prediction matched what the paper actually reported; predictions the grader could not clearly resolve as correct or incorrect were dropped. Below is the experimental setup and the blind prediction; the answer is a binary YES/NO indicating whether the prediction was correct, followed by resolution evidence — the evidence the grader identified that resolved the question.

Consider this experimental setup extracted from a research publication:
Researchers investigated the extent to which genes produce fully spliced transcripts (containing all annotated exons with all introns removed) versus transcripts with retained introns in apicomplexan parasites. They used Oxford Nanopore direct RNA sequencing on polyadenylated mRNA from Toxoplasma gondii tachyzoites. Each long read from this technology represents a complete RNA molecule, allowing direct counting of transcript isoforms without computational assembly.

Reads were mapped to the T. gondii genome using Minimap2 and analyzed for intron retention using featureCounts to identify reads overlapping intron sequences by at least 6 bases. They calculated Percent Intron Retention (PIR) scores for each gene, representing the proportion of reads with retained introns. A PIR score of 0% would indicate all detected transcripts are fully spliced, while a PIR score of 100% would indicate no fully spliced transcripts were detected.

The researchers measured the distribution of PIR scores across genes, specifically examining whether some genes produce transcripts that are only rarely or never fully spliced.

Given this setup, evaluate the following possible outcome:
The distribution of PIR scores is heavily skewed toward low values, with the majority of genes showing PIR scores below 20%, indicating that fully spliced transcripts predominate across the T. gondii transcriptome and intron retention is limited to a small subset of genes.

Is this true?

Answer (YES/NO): NO